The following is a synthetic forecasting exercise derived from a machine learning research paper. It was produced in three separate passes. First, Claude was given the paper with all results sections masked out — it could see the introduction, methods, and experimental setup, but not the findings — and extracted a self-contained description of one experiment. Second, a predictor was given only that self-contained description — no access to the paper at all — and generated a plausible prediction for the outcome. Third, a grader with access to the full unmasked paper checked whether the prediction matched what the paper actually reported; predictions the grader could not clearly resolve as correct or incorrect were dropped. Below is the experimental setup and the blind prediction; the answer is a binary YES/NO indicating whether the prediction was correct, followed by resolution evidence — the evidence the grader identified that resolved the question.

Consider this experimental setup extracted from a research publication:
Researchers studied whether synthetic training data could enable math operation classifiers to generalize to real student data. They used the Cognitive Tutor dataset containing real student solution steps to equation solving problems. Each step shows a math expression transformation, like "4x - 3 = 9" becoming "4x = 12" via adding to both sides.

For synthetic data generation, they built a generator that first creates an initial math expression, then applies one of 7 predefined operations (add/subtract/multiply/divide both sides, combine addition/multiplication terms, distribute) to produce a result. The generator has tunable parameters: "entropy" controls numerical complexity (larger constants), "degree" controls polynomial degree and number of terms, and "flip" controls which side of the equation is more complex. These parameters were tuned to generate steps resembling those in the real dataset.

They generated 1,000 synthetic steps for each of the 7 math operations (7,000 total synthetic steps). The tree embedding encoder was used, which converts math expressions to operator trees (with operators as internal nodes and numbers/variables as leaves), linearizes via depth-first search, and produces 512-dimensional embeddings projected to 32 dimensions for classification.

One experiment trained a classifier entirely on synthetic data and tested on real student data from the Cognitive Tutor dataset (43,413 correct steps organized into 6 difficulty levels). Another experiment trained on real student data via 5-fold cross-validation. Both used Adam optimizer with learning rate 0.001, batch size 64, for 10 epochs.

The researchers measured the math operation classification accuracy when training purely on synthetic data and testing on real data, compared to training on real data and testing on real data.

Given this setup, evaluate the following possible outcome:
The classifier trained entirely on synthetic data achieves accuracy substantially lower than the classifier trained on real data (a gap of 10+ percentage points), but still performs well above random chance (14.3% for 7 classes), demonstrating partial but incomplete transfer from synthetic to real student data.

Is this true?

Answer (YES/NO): YES